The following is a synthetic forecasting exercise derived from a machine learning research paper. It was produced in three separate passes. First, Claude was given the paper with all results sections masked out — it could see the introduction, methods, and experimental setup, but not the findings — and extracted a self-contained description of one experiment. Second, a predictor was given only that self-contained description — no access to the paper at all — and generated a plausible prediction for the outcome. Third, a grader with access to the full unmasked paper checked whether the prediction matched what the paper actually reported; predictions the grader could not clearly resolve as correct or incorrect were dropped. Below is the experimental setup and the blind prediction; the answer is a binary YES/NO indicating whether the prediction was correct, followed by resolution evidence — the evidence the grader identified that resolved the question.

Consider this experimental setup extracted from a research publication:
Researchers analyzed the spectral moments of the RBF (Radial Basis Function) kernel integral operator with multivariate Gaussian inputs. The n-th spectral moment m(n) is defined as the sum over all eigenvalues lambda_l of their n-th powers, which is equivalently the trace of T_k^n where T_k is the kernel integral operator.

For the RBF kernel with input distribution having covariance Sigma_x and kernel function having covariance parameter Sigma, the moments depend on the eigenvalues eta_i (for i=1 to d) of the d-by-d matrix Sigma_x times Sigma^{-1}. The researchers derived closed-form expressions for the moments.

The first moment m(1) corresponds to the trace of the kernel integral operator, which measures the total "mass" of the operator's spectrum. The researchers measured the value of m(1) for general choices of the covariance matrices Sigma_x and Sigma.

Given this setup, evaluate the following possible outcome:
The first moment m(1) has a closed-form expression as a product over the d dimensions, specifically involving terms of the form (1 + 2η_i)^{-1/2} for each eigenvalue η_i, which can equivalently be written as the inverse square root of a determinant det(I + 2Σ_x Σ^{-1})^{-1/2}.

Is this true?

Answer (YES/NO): NO